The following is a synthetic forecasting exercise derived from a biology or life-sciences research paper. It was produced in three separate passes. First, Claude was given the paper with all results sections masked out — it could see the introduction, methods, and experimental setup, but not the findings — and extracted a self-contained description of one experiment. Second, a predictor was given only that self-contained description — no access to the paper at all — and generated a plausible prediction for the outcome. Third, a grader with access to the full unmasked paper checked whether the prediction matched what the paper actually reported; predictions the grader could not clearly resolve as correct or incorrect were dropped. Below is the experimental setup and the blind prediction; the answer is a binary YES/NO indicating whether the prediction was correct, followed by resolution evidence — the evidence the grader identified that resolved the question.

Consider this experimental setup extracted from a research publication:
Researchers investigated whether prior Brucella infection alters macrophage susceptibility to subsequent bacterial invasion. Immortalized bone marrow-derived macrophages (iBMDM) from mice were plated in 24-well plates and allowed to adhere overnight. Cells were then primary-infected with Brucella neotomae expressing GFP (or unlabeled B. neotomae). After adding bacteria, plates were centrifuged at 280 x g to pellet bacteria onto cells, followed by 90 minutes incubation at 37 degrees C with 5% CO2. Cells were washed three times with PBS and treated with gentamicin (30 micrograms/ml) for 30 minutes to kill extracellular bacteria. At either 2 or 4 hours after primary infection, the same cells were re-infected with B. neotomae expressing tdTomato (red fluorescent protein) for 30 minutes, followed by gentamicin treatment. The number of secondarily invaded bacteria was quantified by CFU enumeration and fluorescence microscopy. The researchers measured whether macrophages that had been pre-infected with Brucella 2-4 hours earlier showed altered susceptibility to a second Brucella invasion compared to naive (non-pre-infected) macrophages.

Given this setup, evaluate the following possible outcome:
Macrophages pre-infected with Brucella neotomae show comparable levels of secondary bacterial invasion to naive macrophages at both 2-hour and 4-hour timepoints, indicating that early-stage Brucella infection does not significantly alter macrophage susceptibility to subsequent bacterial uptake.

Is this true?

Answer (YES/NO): NO